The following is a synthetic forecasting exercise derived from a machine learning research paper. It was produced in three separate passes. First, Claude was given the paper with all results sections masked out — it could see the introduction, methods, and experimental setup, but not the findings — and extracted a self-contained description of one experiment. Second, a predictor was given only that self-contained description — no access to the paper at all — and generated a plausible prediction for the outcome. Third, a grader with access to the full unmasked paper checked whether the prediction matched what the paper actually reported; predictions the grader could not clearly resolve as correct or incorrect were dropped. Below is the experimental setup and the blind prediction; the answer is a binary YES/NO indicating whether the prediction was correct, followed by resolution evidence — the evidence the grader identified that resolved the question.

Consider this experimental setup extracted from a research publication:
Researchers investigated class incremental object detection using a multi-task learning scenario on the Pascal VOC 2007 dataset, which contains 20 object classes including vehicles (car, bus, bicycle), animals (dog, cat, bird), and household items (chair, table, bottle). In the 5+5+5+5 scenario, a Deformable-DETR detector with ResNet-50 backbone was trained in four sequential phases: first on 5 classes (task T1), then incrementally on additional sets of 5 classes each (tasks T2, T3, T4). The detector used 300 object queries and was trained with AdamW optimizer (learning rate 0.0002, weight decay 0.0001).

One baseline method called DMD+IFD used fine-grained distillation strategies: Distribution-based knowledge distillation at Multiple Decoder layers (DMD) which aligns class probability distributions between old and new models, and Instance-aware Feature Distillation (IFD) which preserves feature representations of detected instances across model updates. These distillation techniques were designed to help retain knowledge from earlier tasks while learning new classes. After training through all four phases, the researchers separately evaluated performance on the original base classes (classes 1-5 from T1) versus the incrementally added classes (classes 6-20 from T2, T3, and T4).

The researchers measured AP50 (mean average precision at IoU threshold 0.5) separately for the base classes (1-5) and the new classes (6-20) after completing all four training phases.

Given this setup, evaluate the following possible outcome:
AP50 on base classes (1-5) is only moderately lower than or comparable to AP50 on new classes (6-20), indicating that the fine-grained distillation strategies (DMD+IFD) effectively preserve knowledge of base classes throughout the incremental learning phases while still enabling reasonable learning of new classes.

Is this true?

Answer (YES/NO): NO